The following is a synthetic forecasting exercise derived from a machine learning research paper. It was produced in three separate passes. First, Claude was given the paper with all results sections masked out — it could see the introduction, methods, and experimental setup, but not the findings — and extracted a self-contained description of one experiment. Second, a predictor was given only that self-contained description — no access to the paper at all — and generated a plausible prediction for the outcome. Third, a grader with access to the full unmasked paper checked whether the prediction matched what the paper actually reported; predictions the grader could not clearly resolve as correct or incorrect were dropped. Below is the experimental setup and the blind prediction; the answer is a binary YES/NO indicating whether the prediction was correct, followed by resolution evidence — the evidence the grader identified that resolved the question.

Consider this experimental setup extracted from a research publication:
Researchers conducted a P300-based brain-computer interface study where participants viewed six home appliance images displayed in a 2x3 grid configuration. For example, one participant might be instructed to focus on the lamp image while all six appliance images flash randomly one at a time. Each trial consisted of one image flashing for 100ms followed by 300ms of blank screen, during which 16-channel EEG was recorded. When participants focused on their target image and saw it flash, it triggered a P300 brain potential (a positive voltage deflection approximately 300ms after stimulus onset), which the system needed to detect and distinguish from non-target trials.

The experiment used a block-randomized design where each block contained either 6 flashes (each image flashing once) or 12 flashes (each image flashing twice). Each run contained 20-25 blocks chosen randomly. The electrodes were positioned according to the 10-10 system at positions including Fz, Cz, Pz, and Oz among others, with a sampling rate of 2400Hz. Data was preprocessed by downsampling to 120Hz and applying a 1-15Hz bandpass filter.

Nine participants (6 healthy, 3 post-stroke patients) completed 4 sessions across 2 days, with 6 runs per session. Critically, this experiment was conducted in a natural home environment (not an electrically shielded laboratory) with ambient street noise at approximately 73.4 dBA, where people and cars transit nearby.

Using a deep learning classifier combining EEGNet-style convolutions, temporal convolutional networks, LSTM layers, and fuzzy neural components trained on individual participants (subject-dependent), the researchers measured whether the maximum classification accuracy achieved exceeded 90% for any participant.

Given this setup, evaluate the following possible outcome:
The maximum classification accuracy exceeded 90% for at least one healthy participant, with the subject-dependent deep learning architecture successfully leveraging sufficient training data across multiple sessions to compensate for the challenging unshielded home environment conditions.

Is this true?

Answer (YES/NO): YES